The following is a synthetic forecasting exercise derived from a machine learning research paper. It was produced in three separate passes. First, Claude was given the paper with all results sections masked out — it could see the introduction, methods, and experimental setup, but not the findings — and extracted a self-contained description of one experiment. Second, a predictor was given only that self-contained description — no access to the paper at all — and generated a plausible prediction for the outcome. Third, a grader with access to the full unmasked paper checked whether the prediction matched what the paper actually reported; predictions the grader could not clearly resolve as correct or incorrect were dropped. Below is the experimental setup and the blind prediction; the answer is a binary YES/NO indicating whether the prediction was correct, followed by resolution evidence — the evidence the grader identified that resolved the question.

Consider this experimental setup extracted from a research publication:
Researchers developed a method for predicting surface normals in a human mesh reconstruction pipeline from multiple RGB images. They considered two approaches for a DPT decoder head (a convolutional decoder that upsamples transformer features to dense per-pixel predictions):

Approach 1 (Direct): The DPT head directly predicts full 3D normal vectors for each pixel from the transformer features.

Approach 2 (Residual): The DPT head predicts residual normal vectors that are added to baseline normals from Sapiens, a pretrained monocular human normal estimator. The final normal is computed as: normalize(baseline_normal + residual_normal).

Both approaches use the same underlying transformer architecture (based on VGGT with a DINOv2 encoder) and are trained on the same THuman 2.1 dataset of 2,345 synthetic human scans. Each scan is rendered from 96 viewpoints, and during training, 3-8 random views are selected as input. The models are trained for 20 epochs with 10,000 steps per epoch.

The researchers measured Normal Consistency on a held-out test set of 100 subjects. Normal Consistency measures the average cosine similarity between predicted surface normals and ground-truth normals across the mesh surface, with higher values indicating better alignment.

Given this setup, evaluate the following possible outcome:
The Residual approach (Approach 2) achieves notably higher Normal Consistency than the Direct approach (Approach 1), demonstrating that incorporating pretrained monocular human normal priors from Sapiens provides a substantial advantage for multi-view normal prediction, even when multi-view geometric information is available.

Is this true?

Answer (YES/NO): YES